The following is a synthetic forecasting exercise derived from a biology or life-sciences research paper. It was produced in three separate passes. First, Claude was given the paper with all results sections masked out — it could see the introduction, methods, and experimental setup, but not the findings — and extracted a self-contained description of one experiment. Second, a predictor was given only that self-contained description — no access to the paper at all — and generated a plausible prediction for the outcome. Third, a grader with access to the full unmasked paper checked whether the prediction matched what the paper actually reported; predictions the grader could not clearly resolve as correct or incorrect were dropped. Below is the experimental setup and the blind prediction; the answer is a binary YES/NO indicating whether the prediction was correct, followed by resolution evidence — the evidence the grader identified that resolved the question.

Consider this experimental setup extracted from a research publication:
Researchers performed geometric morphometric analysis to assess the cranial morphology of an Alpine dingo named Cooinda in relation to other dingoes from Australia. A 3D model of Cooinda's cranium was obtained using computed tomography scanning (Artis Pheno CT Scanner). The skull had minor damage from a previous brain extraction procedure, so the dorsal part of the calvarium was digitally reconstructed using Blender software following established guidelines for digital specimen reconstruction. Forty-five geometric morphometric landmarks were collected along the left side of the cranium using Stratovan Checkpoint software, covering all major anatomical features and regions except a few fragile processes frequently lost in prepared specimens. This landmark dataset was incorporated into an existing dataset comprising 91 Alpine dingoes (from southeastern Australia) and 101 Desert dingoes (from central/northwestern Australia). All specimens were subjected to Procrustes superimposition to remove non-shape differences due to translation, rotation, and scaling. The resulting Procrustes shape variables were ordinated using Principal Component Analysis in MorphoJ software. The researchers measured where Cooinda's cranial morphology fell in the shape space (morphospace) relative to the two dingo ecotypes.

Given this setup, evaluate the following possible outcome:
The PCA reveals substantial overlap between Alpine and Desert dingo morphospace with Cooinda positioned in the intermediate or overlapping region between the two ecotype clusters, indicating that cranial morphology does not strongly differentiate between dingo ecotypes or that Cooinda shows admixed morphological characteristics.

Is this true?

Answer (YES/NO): NO